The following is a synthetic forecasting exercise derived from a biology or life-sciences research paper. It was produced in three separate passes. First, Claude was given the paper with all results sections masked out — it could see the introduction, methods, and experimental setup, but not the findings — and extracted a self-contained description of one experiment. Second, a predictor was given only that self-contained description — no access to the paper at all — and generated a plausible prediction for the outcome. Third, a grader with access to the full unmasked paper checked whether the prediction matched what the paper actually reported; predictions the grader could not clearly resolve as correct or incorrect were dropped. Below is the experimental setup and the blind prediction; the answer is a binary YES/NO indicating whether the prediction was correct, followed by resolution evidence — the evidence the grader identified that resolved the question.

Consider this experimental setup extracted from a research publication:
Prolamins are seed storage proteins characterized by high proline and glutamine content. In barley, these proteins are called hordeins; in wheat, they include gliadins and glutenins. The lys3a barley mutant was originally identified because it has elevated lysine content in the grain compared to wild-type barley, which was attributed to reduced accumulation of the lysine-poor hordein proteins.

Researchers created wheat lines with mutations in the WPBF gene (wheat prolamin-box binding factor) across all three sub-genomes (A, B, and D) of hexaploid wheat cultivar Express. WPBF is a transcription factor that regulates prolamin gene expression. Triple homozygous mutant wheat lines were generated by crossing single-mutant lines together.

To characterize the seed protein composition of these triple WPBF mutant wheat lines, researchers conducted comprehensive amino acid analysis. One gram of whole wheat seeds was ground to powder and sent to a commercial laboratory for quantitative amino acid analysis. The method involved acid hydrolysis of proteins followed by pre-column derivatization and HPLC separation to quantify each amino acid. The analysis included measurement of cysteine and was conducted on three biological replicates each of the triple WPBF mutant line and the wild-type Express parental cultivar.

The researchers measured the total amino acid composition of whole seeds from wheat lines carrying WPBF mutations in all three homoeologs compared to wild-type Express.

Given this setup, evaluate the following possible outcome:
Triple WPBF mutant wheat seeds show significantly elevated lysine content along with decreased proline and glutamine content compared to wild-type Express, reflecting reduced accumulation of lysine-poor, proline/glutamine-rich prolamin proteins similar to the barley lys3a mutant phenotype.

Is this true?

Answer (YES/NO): YES